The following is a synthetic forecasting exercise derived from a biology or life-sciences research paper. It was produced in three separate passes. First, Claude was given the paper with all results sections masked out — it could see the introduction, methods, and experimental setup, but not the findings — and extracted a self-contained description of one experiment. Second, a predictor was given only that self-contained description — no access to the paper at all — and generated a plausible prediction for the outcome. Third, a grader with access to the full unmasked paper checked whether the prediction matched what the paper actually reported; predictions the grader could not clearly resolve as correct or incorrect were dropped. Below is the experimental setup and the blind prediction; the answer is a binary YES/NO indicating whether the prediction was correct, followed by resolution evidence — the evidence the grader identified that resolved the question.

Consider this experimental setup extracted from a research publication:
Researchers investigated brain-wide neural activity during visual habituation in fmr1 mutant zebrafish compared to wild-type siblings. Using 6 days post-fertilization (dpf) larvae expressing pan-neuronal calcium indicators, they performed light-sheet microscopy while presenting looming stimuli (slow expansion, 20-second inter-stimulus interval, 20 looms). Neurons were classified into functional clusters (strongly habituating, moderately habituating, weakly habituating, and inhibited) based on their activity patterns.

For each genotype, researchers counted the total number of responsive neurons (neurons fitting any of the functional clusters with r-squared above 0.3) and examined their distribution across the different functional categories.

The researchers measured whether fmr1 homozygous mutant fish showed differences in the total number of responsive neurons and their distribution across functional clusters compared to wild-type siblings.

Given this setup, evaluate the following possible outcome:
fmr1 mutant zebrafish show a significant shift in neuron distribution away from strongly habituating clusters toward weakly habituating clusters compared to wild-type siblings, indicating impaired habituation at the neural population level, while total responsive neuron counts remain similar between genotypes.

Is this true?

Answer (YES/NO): NO